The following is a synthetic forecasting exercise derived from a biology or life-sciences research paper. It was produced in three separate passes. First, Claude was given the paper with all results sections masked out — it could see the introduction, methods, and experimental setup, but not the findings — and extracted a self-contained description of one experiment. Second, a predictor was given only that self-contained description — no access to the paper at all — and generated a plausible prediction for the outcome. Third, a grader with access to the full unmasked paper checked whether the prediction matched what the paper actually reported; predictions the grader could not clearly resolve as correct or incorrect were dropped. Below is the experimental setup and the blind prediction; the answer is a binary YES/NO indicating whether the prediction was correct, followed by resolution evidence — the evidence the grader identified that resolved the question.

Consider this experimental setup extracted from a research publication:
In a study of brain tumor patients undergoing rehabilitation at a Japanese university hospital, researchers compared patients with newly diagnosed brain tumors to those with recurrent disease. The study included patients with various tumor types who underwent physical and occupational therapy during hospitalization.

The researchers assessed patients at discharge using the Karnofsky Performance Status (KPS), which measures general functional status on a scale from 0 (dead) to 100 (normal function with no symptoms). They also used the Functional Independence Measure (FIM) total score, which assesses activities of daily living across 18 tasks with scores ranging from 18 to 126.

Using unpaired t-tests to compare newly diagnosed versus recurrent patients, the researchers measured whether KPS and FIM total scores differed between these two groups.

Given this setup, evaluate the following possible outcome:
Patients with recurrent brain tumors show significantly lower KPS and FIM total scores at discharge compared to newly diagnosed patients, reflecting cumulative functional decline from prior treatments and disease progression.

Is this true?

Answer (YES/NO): YES